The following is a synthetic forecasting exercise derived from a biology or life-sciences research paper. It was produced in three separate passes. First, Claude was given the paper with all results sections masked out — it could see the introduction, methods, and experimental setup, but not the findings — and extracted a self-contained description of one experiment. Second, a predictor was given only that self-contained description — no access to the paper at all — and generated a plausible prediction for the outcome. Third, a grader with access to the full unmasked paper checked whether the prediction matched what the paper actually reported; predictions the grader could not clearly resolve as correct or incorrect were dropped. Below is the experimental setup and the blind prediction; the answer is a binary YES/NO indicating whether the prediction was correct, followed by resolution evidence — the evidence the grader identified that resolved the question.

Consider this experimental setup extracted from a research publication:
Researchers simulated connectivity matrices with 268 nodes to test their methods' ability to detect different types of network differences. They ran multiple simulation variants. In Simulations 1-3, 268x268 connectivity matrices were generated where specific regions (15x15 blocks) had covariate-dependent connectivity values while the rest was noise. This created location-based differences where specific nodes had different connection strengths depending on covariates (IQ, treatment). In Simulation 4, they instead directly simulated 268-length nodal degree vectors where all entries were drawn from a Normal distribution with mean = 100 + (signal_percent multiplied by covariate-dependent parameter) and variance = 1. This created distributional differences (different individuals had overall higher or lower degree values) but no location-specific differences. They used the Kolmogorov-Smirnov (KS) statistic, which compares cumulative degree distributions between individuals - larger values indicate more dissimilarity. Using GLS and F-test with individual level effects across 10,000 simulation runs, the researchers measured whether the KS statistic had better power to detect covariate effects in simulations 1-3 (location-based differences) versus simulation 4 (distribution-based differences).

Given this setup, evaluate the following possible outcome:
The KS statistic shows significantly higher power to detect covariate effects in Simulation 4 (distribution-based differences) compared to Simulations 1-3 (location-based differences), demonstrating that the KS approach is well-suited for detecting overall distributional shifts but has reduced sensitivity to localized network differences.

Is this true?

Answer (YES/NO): YES